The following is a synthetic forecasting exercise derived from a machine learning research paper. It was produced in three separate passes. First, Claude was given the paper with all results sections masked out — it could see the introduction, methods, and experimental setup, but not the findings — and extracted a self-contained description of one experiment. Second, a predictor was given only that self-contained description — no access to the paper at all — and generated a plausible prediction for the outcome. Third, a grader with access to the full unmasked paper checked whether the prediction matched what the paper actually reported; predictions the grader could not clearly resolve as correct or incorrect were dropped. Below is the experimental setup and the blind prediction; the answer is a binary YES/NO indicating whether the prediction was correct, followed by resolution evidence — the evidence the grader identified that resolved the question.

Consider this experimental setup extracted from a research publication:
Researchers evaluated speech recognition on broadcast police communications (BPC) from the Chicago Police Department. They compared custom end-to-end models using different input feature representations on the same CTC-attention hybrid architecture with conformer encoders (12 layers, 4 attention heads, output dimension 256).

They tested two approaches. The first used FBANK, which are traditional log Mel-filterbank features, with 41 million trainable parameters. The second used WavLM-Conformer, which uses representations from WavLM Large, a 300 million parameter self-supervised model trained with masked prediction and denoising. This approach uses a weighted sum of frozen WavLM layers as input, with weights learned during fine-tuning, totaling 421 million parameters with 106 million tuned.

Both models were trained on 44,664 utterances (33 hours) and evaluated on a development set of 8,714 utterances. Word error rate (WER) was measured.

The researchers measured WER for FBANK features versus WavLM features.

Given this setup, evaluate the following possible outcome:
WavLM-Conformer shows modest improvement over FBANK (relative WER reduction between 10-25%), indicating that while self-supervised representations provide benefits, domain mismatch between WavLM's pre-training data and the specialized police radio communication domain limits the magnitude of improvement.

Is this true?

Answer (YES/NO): YES